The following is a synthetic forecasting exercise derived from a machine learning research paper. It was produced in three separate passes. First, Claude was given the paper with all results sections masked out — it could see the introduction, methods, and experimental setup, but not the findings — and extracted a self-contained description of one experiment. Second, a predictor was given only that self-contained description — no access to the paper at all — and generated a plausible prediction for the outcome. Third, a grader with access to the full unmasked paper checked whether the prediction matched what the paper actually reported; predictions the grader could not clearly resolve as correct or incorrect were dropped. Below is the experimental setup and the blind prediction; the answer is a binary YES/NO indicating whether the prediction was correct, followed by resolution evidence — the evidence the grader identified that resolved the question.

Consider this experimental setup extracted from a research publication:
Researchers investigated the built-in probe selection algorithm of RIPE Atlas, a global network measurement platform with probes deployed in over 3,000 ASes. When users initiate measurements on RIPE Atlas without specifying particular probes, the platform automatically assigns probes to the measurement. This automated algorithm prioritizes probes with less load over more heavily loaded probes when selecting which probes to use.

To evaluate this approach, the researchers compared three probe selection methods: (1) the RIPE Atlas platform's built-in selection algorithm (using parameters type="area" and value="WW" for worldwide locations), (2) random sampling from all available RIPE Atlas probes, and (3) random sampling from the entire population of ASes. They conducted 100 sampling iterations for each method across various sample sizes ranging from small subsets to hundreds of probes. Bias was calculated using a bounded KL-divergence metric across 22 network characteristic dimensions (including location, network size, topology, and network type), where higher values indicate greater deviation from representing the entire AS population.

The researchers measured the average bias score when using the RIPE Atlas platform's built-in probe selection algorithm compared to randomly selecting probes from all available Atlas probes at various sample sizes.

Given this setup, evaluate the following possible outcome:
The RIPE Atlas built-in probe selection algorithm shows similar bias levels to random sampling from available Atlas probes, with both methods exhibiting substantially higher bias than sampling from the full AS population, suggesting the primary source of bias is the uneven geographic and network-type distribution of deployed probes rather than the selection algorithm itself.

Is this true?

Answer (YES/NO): NO